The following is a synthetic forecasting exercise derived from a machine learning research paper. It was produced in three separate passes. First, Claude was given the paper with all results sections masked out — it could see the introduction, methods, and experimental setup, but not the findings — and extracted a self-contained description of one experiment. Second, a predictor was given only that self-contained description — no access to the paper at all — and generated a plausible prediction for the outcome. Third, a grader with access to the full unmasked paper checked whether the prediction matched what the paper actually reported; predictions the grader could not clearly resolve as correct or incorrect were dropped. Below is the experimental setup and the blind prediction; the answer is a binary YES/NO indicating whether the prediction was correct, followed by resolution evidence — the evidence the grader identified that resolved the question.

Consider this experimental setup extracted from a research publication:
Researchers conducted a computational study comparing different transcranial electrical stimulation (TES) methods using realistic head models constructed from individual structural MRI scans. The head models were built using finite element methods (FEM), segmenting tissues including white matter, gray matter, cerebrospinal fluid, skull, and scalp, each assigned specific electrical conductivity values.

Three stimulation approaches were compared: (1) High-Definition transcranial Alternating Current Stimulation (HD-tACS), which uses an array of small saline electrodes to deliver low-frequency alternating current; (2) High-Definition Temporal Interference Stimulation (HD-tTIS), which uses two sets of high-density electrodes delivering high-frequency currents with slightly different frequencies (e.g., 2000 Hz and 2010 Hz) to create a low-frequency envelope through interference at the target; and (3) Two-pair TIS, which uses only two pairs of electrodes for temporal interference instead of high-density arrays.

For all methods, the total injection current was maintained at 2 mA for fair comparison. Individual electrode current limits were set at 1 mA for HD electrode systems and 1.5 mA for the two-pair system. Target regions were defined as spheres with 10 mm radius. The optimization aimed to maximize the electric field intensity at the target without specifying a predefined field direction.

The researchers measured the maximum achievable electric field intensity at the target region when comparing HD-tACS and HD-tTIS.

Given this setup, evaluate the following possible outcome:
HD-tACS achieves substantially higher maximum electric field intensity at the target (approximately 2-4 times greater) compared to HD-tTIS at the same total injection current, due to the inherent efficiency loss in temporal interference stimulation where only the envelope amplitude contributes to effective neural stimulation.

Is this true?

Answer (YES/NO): NO